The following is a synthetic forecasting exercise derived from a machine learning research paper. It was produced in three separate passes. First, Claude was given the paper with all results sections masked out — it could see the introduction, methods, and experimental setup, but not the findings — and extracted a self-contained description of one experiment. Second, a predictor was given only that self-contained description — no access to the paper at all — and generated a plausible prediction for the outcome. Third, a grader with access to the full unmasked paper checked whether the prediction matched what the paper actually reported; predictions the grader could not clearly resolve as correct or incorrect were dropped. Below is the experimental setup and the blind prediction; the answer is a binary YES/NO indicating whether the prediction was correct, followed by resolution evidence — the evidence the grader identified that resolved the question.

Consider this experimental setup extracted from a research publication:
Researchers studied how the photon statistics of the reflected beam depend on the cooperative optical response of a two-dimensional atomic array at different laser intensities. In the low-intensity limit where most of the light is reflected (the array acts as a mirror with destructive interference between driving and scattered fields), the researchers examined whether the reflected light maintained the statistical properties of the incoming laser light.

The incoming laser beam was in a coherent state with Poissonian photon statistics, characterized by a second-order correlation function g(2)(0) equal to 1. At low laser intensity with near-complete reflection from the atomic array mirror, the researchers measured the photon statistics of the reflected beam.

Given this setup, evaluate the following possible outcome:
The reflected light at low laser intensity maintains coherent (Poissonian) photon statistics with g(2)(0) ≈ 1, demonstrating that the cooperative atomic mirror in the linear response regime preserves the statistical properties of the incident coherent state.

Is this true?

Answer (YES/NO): YES